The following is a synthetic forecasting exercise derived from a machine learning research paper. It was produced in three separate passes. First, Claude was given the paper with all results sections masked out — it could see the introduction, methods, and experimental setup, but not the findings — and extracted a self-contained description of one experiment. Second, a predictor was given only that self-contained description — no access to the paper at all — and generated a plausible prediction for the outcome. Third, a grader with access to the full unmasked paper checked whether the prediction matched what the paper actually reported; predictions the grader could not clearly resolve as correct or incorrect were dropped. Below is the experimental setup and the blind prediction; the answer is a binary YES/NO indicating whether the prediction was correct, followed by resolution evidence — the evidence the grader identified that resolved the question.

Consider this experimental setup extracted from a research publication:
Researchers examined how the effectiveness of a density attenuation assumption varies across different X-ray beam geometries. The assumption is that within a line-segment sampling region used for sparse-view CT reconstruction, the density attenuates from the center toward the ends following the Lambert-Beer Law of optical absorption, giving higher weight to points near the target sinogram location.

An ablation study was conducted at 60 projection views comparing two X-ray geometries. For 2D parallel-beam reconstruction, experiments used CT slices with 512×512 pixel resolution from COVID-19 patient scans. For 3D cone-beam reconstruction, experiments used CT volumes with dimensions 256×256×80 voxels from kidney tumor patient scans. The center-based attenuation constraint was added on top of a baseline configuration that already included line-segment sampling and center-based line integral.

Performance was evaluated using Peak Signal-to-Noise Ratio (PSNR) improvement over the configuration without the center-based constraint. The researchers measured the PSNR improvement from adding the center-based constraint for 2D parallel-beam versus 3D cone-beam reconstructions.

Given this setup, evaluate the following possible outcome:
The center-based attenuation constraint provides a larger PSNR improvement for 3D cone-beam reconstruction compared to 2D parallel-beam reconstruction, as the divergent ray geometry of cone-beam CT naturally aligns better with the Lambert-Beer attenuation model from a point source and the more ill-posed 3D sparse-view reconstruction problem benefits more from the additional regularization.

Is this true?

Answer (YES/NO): YES